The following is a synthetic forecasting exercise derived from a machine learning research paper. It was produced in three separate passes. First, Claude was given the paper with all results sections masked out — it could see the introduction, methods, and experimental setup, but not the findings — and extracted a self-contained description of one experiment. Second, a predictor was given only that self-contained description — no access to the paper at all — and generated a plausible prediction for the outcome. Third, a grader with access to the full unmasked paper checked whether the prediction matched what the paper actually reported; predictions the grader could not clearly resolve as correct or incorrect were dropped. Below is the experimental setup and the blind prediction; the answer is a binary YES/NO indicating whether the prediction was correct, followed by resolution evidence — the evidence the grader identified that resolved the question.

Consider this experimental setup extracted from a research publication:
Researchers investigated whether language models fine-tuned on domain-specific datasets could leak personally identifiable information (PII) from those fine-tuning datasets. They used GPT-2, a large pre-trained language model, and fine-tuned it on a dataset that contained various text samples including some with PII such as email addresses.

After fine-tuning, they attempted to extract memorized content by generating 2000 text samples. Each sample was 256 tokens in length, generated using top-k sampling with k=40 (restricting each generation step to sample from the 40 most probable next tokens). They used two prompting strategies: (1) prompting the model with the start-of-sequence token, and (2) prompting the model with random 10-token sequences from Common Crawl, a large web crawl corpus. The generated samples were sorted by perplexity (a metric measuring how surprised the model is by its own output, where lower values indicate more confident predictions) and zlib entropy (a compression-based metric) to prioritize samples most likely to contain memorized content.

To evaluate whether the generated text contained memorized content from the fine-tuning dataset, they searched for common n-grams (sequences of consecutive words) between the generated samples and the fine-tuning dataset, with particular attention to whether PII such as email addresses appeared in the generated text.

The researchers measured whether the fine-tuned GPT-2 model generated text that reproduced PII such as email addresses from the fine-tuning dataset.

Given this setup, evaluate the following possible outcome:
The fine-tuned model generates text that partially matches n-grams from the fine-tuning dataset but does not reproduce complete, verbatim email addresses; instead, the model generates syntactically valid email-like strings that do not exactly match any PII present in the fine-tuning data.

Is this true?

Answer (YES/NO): NO